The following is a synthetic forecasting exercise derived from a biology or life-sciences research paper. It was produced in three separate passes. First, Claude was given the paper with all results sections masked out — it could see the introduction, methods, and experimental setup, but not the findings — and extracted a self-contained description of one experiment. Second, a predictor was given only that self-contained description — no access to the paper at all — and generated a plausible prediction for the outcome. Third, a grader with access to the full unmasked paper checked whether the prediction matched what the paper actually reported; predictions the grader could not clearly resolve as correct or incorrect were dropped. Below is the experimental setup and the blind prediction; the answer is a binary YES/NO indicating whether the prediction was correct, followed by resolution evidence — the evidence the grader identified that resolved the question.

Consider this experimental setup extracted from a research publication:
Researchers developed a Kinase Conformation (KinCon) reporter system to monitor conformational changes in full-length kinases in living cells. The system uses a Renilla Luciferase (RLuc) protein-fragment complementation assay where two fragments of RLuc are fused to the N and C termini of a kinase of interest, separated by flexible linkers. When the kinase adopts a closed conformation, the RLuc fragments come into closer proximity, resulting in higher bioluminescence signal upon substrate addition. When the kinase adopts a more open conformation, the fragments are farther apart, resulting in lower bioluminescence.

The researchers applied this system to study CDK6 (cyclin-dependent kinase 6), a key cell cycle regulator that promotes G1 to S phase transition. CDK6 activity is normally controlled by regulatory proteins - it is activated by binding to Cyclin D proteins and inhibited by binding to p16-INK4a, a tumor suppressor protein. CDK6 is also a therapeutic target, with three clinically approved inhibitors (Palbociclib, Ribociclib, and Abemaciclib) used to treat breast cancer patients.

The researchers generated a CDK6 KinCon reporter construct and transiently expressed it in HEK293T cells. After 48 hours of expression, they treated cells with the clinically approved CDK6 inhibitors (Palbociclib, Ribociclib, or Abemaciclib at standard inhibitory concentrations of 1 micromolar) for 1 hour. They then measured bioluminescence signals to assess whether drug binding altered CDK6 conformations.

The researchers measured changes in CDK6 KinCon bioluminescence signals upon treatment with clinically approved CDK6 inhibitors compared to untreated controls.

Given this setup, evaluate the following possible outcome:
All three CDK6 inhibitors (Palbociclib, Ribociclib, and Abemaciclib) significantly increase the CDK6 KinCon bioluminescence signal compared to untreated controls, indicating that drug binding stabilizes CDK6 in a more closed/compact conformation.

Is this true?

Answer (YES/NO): NO